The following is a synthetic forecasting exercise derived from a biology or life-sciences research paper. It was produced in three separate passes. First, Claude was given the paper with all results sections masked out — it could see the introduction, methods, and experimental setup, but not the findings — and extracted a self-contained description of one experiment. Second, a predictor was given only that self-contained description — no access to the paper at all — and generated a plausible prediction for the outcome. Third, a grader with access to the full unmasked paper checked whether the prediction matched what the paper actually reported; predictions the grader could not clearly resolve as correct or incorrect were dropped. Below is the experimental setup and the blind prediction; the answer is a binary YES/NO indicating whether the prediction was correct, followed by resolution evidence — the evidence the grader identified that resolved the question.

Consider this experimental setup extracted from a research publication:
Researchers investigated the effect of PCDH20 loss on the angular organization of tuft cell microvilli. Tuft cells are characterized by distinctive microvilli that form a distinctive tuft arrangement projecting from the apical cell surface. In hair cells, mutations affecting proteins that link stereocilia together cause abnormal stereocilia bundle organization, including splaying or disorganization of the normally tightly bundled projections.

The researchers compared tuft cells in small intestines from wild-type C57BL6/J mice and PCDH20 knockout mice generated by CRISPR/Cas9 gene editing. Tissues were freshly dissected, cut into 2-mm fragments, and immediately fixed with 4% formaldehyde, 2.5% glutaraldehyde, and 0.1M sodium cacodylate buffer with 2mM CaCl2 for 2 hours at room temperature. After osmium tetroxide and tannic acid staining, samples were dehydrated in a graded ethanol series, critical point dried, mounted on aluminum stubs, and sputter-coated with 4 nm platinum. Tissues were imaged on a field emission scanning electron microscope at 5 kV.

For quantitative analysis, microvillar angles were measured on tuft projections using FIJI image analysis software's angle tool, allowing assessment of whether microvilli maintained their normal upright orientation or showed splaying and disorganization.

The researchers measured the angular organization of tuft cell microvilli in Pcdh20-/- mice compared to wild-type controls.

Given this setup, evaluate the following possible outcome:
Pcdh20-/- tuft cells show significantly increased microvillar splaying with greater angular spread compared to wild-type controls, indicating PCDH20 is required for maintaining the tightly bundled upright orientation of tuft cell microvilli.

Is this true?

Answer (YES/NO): YES